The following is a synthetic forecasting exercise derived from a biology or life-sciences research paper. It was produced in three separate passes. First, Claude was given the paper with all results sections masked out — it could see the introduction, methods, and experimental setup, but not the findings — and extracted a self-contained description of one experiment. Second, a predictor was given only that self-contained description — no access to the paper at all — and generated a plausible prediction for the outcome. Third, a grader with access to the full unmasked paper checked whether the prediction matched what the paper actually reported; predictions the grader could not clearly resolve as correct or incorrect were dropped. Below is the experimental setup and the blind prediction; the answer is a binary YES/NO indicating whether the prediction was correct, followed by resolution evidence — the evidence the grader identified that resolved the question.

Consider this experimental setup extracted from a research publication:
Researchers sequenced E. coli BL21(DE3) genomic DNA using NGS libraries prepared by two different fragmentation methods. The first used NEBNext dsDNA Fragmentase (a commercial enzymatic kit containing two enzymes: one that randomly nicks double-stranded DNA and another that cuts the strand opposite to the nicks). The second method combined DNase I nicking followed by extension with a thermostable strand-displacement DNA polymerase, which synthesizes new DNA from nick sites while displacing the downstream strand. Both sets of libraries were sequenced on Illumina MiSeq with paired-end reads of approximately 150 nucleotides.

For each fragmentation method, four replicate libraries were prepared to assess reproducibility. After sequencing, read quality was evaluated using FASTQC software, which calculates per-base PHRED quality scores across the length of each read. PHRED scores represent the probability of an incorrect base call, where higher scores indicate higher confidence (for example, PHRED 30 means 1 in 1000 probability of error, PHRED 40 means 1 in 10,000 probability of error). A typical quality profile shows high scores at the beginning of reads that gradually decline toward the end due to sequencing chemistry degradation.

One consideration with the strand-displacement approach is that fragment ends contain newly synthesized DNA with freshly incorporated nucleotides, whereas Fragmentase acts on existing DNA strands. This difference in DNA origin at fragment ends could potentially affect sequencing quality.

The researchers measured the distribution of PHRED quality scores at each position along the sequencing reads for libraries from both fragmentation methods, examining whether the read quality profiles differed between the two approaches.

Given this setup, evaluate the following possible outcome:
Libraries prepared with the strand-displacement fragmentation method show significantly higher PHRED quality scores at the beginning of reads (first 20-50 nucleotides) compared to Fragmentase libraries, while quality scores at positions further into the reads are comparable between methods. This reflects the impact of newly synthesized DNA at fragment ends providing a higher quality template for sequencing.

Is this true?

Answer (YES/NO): NO